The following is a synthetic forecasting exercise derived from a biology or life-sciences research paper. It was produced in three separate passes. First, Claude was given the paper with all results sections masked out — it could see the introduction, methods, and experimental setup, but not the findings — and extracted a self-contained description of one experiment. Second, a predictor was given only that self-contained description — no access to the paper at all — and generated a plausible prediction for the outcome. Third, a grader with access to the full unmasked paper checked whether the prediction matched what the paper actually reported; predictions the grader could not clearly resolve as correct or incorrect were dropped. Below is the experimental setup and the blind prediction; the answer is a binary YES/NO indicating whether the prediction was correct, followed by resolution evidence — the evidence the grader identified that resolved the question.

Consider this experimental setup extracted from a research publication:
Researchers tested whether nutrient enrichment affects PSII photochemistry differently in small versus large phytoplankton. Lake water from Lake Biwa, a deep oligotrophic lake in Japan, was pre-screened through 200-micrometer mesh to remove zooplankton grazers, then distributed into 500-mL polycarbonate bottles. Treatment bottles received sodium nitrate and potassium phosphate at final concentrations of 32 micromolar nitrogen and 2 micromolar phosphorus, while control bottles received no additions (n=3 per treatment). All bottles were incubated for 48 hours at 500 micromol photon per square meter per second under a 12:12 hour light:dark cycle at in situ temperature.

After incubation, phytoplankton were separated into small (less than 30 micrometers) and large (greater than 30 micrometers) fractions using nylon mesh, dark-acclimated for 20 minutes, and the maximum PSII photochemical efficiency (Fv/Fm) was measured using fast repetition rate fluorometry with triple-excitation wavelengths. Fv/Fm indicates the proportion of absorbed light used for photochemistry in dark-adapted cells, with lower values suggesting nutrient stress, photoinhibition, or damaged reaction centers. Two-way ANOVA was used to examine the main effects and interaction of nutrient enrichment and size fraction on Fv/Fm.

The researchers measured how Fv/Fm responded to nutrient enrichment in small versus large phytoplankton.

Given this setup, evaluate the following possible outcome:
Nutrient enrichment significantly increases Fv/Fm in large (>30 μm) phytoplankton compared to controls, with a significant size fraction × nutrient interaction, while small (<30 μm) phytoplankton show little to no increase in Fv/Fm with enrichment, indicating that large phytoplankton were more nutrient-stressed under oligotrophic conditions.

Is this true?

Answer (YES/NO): NO